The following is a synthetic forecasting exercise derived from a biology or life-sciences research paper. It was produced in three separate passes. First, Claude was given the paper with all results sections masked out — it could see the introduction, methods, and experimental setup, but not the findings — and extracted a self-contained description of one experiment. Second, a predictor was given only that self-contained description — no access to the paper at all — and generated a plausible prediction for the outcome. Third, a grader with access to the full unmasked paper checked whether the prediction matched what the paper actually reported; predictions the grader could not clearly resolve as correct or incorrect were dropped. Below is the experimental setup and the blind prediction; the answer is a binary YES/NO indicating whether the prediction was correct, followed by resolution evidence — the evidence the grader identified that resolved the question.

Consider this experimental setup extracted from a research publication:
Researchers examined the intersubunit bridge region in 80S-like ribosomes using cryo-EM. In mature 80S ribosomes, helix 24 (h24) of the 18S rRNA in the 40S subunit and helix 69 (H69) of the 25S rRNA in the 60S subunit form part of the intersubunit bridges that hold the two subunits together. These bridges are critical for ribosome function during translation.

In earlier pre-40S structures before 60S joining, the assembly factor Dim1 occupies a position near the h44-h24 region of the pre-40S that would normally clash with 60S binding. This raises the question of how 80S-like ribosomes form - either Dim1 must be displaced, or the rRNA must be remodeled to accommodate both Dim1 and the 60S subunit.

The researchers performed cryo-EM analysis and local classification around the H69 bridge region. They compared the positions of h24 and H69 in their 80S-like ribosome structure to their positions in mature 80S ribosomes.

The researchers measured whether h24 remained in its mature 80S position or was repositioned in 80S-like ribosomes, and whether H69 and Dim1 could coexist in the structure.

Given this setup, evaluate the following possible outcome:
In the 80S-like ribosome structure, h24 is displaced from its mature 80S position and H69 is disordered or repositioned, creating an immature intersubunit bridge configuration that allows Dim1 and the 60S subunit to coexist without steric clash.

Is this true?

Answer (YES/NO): NO